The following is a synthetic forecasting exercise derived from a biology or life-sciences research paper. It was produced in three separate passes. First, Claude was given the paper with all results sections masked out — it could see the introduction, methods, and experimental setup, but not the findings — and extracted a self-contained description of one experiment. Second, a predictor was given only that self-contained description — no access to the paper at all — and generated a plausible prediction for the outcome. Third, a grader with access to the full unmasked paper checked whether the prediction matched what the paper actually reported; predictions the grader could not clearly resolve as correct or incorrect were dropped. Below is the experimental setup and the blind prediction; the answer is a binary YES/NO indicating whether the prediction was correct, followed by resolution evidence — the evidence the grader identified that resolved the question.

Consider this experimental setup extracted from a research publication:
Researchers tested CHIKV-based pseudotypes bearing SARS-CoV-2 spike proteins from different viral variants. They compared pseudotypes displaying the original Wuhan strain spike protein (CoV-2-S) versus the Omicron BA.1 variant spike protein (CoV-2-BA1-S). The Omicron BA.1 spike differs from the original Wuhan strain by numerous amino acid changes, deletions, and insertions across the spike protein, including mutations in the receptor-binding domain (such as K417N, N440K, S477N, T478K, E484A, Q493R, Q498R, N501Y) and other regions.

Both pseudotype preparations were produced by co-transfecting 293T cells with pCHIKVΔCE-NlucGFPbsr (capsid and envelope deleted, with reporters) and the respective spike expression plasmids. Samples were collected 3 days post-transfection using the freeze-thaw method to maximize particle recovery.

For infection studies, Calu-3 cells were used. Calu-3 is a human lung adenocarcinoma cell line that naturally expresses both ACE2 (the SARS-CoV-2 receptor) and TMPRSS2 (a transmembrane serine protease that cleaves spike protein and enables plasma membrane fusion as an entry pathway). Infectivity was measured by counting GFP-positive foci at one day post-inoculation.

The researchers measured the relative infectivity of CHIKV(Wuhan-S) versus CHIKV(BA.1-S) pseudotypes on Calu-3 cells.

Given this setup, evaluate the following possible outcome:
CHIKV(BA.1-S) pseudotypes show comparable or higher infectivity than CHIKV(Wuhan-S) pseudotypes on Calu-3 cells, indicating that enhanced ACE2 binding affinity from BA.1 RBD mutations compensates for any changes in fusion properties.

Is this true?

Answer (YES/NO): YES